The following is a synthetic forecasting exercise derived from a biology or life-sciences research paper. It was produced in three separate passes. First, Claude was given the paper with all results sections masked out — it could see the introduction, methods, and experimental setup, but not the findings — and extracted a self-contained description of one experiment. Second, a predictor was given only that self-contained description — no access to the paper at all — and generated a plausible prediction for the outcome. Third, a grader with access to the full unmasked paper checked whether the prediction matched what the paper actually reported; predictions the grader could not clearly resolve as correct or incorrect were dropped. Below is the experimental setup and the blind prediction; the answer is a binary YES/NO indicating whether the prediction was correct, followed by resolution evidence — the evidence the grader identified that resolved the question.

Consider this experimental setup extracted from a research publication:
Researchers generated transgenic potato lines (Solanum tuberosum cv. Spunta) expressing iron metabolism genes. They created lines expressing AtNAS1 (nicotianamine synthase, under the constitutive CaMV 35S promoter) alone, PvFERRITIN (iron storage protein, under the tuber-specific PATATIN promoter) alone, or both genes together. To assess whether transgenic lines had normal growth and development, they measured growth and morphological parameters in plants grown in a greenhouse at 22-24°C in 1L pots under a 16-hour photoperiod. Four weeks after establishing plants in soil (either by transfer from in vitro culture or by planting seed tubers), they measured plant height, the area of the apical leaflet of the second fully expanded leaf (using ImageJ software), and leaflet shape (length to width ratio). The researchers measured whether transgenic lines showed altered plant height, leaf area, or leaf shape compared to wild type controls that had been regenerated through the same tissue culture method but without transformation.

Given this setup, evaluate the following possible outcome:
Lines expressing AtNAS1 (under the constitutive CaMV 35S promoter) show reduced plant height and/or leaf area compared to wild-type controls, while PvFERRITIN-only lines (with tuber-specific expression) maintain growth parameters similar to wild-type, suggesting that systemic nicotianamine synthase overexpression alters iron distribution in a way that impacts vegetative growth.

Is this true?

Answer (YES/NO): NO